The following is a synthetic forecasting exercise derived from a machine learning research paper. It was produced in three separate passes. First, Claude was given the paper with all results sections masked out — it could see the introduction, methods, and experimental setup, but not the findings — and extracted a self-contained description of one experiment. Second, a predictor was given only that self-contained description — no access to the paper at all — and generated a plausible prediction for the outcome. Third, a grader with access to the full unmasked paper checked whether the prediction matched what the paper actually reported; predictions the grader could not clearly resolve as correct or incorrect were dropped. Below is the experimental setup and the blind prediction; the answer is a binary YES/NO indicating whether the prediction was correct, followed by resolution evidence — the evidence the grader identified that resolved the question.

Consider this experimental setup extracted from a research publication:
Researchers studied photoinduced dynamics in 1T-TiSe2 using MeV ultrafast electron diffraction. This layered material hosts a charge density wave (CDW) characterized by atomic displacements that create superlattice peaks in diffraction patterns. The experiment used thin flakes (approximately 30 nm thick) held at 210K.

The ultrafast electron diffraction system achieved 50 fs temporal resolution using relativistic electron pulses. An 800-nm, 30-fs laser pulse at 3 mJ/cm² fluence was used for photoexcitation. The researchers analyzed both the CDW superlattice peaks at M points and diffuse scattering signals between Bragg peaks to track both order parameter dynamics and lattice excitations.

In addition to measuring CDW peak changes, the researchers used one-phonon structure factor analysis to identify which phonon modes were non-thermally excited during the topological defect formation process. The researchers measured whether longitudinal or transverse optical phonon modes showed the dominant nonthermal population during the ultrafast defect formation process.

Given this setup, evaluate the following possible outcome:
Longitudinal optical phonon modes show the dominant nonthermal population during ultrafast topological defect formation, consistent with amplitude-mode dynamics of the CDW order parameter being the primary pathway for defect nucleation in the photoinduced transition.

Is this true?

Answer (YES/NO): NO